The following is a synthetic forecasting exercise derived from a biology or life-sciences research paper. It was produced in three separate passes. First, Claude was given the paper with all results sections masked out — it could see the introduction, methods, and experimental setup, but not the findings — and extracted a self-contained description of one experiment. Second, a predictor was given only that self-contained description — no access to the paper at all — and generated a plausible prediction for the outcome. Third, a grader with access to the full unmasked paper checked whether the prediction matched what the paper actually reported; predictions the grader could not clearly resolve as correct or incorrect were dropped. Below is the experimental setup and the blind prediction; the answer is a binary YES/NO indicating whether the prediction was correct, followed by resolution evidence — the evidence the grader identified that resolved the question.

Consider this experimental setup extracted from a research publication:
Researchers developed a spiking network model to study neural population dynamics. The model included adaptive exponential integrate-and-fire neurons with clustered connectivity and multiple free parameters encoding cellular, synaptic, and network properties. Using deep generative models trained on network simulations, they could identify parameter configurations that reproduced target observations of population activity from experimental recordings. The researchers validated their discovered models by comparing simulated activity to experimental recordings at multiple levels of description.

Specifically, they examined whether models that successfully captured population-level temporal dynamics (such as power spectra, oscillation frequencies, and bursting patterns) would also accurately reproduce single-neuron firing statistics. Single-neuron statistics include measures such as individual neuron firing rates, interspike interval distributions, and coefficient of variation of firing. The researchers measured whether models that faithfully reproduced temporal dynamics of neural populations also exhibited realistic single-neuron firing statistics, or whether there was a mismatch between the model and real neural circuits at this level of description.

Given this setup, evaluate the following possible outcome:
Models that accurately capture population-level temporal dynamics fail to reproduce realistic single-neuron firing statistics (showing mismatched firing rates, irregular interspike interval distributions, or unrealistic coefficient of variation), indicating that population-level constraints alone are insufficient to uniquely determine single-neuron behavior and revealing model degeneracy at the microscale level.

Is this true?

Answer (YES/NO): YES